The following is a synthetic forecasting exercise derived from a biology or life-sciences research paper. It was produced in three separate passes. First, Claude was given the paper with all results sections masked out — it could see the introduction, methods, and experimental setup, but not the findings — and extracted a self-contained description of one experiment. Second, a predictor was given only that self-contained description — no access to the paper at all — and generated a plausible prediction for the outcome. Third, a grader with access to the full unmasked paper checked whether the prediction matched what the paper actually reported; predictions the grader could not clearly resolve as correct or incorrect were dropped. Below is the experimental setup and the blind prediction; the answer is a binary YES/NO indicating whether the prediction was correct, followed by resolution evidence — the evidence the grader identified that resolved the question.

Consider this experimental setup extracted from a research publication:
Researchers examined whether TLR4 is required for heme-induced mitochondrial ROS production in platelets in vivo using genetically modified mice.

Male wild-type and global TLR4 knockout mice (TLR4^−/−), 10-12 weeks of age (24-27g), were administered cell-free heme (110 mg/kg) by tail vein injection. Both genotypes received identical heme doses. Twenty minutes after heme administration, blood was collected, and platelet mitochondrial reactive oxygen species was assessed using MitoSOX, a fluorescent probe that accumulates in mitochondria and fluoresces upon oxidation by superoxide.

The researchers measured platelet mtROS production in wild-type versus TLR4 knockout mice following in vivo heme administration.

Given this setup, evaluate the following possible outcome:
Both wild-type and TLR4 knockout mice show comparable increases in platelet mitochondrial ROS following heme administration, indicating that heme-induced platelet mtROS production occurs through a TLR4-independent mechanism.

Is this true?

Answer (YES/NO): NO